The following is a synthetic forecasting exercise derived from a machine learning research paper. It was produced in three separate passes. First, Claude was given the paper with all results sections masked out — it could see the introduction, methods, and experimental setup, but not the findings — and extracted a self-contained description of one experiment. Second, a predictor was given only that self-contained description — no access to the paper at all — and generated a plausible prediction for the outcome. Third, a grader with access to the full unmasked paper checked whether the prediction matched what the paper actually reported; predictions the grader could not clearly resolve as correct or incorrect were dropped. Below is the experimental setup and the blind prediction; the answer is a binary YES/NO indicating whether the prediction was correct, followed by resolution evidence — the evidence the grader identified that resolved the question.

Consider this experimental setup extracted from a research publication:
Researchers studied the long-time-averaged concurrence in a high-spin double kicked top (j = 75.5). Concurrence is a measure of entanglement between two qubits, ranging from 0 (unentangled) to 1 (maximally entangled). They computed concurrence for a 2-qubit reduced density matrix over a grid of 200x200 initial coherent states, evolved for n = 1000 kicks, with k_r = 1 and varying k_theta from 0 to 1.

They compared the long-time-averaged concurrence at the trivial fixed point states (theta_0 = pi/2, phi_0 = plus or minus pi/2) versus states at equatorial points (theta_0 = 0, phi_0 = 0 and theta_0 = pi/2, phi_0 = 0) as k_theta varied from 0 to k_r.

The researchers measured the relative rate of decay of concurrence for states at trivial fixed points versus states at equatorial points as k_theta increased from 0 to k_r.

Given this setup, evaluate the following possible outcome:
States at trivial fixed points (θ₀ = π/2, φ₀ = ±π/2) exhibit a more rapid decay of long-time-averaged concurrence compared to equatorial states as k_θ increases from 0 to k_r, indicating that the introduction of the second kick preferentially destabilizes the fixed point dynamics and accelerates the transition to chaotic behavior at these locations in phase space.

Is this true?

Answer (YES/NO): NO